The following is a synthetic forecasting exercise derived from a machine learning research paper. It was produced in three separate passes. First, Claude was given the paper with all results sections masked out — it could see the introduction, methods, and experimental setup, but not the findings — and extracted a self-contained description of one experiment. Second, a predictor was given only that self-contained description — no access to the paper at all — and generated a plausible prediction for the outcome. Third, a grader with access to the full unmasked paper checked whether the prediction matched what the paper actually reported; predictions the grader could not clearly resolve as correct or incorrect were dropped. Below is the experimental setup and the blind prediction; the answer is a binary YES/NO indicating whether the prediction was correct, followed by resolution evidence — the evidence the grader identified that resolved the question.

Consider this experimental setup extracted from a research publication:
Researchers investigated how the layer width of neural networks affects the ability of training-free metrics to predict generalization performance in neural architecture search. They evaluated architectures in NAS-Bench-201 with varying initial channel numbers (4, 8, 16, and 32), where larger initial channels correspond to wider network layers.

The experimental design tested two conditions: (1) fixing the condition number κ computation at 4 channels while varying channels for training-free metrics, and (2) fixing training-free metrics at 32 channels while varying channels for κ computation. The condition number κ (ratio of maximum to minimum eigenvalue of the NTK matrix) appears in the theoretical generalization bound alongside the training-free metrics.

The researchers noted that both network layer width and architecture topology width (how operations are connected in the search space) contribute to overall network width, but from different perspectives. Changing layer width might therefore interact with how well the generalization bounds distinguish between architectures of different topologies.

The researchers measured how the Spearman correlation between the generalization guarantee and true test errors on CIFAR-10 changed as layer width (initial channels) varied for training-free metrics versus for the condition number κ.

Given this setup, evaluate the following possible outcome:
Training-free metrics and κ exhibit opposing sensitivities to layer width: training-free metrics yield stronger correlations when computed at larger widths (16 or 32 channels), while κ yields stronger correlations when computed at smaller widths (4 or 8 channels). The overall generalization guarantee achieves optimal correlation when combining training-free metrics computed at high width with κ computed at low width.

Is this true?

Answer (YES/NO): YES